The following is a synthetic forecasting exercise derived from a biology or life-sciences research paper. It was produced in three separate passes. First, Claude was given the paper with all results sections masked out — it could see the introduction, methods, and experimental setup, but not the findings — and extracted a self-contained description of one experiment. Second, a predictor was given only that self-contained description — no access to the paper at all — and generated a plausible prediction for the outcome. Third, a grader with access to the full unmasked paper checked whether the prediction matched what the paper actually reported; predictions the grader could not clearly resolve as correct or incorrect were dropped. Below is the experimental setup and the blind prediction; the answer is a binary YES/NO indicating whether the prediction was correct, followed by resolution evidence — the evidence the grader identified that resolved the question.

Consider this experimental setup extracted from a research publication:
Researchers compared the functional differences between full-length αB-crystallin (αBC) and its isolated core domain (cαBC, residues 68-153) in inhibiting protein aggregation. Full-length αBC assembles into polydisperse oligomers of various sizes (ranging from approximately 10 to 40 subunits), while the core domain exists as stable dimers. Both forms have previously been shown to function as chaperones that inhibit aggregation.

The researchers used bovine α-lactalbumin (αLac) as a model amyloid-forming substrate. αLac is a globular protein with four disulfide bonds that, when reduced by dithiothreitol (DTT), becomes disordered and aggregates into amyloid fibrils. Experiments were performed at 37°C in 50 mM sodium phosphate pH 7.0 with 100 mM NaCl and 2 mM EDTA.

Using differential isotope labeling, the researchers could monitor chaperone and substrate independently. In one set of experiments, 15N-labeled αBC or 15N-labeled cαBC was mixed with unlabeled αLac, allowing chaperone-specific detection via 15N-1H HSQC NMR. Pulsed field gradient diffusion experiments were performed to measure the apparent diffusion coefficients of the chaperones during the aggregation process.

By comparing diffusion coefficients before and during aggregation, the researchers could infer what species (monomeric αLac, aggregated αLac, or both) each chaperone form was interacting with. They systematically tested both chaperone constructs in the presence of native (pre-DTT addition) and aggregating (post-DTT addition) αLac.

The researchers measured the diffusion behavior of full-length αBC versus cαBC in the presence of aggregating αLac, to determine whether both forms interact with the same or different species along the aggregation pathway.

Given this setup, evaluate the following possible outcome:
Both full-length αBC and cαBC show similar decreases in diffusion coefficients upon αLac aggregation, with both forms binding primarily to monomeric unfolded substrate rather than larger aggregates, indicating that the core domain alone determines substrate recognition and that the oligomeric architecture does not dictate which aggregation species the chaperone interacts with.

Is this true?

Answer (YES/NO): NO